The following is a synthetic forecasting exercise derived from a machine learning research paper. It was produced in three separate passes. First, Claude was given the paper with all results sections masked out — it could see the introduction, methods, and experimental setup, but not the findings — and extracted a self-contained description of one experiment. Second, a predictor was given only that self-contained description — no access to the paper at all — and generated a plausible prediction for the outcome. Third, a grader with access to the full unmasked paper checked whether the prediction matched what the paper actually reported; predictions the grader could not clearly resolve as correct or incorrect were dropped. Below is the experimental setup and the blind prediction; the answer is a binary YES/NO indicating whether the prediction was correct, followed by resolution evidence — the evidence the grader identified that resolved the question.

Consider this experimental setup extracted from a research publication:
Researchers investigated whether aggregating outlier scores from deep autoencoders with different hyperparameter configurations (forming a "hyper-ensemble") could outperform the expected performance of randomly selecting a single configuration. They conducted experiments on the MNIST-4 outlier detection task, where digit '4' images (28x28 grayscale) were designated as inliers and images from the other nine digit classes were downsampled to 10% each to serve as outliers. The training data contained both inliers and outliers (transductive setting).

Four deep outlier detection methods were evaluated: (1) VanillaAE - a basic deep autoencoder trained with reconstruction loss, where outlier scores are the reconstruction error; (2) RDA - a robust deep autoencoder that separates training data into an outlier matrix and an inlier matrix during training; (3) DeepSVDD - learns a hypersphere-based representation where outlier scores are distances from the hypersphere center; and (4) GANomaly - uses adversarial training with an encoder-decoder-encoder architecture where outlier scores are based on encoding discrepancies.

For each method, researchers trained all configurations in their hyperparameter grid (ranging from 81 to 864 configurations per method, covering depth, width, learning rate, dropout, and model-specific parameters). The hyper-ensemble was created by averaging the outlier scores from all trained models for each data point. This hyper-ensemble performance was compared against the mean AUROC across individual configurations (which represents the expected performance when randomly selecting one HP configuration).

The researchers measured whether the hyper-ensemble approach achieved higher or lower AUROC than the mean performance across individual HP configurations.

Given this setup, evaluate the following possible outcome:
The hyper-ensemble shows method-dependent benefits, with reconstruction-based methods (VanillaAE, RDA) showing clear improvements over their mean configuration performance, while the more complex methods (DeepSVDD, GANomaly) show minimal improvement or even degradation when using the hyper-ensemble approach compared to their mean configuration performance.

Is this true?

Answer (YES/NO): NO